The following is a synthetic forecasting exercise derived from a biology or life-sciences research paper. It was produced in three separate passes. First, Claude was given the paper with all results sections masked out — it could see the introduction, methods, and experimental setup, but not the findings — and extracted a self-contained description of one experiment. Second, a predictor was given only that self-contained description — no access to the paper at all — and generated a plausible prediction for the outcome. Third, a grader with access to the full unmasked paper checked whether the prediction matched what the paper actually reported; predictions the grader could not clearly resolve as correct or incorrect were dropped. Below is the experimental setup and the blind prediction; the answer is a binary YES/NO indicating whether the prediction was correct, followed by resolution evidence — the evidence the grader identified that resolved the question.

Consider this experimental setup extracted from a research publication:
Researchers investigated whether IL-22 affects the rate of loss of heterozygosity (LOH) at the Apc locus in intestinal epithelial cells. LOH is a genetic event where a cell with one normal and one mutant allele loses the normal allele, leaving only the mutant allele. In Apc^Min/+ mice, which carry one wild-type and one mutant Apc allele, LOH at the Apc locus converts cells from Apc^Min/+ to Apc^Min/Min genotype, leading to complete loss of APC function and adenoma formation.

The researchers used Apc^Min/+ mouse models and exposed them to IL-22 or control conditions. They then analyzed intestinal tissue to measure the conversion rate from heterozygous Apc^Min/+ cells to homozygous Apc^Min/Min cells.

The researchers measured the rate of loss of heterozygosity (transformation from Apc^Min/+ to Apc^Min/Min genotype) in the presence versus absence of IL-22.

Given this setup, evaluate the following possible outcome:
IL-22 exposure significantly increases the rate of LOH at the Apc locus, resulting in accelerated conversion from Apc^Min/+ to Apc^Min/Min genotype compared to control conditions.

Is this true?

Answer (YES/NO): YES